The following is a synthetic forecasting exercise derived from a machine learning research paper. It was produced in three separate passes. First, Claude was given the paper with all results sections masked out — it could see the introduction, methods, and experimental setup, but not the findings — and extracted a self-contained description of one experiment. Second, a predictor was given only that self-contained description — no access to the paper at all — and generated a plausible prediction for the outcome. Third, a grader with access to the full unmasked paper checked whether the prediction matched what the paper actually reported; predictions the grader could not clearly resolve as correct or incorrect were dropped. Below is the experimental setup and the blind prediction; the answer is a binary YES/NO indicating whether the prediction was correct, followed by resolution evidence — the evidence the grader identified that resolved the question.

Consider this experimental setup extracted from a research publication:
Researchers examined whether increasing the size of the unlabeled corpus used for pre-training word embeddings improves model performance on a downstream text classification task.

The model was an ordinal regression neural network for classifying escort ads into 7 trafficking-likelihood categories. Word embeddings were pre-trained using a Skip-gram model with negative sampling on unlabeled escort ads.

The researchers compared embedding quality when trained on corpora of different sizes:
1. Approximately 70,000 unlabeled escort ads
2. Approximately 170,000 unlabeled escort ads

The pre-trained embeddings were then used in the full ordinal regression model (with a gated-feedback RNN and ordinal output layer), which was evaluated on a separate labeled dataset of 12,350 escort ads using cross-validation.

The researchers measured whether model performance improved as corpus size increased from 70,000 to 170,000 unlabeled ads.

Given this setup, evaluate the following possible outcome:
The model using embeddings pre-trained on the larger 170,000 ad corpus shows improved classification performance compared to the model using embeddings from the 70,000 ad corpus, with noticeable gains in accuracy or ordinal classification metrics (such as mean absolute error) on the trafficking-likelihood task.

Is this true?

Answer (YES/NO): NO